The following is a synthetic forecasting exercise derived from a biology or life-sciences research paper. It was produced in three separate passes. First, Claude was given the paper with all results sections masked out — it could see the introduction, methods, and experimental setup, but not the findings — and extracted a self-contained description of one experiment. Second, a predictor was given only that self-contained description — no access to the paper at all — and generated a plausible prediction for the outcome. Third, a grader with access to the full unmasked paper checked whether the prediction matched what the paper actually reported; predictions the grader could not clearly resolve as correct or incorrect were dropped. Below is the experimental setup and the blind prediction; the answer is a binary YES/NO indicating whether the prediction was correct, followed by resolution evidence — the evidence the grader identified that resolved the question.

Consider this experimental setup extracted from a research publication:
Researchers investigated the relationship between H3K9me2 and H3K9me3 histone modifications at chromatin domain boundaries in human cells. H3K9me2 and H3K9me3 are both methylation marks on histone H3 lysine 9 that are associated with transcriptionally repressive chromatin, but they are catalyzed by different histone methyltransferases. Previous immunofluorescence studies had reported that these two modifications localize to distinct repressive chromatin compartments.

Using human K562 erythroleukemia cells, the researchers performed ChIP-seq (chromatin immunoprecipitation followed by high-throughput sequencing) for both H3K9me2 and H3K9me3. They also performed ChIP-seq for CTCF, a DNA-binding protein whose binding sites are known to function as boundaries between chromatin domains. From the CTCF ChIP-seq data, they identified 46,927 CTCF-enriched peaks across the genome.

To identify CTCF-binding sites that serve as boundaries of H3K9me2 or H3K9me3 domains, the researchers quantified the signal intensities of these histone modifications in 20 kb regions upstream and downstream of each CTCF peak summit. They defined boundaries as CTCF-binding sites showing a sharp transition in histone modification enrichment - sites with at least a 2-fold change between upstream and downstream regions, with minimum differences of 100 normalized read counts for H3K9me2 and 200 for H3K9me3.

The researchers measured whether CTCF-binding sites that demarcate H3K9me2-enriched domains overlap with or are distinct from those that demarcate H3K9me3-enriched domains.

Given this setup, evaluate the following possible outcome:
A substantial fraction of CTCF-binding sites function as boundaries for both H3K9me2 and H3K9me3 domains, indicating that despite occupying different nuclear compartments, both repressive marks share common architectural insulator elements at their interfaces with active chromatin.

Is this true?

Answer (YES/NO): YES